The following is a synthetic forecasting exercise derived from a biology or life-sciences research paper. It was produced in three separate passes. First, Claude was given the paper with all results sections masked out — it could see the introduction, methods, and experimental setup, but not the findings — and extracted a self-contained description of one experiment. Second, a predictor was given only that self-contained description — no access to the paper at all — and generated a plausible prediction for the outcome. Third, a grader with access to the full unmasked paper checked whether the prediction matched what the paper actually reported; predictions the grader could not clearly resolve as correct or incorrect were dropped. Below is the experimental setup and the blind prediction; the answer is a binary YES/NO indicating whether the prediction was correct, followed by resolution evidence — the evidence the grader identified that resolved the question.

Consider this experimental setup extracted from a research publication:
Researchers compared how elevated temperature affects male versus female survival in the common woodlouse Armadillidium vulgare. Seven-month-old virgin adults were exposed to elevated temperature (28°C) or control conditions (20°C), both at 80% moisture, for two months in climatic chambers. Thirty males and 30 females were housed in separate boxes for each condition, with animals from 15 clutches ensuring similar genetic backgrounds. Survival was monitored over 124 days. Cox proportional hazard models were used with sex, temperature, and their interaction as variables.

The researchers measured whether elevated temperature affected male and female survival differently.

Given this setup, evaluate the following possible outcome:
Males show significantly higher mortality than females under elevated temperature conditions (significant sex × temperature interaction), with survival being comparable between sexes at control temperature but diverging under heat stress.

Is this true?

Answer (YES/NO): NO